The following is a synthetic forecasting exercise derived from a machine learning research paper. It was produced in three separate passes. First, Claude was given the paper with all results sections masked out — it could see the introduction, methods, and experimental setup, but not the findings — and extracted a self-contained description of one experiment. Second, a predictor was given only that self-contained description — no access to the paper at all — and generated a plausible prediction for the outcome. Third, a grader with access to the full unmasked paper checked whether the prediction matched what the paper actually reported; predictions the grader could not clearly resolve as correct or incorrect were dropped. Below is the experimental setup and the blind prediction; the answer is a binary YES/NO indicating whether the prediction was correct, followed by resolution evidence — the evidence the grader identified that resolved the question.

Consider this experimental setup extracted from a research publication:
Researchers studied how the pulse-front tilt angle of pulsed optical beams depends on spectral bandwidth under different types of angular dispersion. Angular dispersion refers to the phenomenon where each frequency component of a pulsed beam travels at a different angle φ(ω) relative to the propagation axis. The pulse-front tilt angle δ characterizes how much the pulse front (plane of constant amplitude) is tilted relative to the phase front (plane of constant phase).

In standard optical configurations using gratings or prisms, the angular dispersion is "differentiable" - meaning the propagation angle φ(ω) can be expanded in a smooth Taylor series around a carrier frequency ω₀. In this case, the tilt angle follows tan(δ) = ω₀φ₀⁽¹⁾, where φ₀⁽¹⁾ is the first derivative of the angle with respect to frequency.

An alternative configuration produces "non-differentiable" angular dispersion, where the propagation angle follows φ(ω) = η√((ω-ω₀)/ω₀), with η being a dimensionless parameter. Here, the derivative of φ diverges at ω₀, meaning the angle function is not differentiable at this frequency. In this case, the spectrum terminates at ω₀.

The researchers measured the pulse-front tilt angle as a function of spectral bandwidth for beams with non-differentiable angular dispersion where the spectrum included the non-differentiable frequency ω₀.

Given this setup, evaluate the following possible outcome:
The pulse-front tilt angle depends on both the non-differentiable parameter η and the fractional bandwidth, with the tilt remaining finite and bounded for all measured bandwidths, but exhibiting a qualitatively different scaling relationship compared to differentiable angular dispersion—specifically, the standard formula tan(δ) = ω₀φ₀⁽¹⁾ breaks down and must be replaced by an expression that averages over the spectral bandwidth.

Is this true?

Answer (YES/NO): NO